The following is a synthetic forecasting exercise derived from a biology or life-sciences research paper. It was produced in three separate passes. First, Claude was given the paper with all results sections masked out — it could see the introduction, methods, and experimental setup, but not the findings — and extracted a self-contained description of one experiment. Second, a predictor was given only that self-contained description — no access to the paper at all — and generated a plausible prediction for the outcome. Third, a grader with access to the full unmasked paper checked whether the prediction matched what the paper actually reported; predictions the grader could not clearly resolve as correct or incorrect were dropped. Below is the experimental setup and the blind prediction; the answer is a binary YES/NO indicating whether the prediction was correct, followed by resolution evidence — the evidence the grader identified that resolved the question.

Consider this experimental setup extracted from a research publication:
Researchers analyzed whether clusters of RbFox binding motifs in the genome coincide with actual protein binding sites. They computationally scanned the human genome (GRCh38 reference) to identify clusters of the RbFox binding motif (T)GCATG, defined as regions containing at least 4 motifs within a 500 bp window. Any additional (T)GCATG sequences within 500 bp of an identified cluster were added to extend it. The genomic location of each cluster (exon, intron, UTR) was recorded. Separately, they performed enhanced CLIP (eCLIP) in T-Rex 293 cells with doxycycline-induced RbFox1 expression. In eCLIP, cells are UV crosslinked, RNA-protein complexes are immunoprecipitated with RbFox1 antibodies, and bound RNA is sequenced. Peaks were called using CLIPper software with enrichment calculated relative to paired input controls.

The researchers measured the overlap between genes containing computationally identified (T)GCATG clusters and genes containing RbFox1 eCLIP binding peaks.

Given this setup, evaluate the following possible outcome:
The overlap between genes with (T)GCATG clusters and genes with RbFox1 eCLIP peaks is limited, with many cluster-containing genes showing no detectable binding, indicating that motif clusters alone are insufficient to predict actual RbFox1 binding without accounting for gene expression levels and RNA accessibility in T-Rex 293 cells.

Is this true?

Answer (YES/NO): NO